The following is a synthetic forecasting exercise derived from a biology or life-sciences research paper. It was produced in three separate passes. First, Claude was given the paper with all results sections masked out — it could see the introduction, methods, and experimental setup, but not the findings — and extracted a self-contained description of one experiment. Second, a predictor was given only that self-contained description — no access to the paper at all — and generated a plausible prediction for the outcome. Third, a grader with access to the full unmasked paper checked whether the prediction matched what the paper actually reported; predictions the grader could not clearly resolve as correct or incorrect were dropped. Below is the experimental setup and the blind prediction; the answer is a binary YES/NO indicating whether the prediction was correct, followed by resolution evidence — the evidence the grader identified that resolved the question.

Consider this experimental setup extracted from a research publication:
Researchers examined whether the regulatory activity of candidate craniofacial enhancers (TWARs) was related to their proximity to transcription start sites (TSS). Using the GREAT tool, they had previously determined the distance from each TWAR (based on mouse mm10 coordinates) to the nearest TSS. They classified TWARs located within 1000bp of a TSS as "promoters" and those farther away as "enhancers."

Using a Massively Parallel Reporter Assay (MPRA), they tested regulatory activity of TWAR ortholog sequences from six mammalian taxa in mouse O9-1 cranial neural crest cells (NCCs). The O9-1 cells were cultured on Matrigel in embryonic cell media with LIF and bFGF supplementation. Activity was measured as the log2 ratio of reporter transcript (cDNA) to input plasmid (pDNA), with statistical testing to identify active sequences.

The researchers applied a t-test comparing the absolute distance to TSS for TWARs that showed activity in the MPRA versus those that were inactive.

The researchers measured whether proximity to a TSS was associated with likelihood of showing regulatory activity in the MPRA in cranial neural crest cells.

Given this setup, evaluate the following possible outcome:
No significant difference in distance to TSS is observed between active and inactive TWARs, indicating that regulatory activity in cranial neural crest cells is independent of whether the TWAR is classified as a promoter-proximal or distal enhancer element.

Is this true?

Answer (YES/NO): NO